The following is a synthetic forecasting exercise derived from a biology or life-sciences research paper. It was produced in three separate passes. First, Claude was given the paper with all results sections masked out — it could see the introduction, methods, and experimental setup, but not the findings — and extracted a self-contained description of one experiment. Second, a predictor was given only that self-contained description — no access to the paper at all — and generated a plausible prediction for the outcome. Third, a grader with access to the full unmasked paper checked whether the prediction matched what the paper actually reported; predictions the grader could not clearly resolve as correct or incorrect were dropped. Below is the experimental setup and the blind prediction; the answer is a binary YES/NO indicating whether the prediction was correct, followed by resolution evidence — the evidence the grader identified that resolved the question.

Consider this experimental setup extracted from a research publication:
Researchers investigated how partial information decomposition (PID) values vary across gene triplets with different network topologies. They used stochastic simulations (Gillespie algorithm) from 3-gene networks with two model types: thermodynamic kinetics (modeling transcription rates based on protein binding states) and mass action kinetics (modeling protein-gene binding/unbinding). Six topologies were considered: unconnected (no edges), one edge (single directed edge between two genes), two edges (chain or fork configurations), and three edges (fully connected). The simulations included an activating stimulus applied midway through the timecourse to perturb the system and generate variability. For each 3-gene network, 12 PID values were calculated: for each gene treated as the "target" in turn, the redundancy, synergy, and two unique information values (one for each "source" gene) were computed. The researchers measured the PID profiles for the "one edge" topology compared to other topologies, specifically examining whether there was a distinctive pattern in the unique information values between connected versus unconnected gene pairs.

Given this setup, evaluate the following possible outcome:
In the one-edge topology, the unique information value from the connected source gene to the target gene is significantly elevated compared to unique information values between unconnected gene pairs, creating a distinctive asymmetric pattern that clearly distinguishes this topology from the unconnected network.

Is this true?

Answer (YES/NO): YES